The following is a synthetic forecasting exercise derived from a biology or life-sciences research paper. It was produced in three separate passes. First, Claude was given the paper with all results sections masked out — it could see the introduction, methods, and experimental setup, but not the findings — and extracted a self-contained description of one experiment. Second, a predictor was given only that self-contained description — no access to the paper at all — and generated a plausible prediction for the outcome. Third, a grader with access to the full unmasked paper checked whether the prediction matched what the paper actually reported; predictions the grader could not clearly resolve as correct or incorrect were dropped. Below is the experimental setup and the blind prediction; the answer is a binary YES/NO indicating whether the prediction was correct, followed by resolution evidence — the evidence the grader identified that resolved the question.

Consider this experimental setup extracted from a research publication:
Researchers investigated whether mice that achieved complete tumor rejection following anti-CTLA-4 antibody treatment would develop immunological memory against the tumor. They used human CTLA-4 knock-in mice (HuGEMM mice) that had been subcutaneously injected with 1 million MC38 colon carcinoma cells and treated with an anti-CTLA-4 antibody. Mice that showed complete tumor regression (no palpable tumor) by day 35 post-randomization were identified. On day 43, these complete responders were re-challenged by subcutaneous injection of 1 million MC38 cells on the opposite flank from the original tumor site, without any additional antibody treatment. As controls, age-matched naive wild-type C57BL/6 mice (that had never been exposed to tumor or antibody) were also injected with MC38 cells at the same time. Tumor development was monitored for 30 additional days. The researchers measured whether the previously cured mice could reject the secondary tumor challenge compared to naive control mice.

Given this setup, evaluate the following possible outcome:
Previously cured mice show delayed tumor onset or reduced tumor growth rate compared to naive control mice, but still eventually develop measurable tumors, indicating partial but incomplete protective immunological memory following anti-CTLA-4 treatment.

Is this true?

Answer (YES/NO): NO